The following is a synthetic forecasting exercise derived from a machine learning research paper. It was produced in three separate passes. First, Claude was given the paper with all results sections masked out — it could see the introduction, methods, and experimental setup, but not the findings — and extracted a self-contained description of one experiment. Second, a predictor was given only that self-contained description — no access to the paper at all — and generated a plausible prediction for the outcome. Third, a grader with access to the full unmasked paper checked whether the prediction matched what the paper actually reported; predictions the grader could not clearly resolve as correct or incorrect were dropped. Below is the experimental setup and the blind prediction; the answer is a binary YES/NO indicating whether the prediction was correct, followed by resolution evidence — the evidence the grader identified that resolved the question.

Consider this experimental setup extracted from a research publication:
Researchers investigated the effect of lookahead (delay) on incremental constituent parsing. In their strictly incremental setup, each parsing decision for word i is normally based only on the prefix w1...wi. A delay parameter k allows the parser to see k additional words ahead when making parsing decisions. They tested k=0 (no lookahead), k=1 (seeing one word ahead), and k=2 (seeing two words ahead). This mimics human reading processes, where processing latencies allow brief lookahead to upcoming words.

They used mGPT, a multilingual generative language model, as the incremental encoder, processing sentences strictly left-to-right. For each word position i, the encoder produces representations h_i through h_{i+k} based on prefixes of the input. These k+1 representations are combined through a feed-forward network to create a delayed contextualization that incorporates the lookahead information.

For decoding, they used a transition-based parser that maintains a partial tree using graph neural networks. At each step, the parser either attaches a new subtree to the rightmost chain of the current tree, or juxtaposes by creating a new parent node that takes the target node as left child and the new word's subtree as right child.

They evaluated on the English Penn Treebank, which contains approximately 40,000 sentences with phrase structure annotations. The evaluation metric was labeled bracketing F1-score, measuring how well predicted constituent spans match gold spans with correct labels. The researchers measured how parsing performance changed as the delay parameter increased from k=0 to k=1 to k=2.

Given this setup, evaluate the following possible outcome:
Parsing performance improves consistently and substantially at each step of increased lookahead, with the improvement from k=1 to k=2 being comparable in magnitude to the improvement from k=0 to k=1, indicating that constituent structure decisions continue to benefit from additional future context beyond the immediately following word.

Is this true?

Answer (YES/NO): NO